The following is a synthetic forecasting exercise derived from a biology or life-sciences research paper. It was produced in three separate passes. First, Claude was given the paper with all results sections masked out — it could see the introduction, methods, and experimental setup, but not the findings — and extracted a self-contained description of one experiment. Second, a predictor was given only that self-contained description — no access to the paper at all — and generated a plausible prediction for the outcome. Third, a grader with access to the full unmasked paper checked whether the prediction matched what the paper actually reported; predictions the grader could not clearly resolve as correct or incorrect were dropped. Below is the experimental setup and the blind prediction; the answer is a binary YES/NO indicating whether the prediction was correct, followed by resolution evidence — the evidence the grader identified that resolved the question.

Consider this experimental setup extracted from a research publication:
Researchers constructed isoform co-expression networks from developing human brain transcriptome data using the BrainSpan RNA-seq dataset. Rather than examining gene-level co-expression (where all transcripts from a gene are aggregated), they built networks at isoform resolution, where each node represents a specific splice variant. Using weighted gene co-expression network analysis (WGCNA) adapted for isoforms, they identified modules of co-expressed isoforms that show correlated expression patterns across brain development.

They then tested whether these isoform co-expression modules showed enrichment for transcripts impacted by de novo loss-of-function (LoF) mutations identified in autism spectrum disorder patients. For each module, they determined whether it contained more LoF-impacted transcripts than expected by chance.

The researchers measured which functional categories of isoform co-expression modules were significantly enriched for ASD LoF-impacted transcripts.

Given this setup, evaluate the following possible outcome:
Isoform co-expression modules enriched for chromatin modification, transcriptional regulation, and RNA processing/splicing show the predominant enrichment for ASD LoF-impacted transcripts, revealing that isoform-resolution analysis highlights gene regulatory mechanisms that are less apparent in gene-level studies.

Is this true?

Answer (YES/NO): NO